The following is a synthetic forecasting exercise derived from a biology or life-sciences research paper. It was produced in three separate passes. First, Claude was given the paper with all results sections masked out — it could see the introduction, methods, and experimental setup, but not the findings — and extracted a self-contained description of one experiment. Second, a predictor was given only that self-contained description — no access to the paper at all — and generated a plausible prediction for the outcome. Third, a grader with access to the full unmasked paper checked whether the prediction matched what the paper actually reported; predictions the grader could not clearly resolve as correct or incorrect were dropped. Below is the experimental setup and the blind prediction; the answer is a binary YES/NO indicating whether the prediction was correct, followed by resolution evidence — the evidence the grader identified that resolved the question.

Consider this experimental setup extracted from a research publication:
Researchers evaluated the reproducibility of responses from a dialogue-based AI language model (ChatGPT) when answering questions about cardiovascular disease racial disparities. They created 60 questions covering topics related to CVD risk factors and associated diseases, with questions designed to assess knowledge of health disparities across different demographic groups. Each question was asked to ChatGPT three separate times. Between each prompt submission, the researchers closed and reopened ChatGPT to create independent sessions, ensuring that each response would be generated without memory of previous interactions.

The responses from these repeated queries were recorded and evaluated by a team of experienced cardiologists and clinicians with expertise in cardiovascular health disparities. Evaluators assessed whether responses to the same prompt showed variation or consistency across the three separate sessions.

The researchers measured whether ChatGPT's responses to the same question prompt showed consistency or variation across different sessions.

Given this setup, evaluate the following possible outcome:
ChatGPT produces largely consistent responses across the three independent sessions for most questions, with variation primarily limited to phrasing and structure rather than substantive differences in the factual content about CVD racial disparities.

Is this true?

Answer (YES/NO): YES